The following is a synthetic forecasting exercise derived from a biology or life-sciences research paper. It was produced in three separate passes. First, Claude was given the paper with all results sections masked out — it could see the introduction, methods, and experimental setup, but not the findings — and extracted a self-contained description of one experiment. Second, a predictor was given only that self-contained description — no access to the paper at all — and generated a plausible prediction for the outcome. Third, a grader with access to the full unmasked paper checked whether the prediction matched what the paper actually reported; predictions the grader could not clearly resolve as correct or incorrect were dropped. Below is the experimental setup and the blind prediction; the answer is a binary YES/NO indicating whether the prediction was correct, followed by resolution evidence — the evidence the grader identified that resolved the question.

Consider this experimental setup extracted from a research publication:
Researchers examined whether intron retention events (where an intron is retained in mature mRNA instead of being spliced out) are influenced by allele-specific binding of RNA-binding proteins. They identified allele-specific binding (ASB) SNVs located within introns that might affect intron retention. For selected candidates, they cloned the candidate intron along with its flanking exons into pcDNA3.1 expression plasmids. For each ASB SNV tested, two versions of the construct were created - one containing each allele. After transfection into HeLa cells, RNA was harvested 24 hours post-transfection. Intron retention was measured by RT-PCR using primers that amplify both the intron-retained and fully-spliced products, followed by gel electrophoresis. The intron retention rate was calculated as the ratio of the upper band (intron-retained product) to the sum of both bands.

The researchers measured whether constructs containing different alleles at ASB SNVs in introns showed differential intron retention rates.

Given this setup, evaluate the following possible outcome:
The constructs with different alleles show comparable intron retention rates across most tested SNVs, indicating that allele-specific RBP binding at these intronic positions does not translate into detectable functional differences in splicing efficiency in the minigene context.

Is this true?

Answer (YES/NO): NO